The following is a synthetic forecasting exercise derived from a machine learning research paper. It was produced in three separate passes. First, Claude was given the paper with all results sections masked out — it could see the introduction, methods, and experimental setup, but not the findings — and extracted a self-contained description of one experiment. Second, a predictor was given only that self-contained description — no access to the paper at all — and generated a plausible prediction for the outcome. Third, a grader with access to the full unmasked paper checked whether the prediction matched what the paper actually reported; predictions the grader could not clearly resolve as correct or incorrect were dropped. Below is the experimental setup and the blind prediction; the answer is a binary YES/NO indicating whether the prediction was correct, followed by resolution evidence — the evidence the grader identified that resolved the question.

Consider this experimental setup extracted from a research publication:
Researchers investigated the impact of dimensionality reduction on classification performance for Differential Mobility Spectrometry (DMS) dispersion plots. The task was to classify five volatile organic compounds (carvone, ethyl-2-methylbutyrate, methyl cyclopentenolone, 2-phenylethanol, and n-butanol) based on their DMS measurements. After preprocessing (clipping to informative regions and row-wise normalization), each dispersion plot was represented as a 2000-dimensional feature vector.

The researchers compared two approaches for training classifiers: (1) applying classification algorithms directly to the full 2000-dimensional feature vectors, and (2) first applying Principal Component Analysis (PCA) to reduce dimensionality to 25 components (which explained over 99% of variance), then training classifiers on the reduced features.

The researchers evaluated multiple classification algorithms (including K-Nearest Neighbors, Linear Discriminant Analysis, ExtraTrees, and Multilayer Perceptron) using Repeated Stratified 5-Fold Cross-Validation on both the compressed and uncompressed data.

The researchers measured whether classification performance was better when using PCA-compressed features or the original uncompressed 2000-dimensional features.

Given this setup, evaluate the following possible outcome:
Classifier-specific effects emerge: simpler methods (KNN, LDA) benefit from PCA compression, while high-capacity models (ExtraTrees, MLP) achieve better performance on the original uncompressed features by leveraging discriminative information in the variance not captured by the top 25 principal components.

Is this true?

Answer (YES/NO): NO